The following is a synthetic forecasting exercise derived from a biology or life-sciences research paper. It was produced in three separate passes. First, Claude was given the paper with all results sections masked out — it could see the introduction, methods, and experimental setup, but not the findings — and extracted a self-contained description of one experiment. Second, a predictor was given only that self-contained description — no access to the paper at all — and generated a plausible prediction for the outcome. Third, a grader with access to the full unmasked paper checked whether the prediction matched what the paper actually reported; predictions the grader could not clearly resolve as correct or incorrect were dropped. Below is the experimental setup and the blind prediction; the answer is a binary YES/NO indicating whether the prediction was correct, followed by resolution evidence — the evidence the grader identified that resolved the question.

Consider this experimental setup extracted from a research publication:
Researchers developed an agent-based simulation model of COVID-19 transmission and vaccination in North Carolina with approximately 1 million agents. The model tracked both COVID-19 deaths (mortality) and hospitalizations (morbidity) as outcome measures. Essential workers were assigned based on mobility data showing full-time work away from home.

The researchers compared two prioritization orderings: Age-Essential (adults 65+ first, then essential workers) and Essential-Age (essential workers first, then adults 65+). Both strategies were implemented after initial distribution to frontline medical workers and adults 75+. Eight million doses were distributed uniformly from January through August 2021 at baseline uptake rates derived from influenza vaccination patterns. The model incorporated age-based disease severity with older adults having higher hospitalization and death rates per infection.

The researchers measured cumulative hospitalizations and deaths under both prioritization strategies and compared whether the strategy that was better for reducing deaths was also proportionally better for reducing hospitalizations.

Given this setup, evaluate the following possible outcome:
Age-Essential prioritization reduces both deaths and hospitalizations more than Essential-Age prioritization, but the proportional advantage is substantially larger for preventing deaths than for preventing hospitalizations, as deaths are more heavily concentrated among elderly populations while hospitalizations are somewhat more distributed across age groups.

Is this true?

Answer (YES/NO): NO